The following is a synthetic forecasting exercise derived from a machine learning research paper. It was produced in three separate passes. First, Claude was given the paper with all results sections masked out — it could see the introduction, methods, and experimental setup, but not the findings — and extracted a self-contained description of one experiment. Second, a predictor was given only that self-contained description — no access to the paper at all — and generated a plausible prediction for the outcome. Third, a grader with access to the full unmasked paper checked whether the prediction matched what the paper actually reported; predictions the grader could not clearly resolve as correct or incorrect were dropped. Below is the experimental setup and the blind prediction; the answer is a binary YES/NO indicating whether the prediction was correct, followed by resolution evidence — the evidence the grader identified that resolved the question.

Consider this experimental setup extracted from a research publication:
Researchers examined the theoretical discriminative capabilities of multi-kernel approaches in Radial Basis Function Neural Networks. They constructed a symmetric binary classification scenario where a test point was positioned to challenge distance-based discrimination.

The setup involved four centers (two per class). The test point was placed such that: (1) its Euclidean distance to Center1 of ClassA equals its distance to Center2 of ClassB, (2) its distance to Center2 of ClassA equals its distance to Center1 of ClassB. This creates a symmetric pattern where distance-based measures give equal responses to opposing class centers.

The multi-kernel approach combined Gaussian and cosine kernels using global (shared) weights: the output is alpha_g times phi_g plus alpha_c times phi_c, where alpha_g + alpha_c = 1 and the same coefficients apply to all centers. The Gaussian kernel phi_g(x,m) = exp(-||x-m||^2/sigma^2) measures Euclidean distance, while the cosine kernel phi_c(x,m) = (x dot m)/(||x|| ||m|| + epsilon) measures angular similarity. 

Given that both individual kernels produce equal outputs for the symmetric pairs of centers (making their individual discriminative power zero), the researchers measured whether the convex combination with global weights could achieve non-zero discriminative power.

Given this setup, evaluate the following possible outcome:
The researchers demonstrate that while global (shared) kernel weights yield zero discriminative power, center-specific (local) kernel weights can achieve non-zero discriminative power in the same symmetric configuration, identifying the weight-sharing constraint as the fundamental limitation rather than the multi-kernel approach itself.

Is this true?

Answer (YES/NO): YES